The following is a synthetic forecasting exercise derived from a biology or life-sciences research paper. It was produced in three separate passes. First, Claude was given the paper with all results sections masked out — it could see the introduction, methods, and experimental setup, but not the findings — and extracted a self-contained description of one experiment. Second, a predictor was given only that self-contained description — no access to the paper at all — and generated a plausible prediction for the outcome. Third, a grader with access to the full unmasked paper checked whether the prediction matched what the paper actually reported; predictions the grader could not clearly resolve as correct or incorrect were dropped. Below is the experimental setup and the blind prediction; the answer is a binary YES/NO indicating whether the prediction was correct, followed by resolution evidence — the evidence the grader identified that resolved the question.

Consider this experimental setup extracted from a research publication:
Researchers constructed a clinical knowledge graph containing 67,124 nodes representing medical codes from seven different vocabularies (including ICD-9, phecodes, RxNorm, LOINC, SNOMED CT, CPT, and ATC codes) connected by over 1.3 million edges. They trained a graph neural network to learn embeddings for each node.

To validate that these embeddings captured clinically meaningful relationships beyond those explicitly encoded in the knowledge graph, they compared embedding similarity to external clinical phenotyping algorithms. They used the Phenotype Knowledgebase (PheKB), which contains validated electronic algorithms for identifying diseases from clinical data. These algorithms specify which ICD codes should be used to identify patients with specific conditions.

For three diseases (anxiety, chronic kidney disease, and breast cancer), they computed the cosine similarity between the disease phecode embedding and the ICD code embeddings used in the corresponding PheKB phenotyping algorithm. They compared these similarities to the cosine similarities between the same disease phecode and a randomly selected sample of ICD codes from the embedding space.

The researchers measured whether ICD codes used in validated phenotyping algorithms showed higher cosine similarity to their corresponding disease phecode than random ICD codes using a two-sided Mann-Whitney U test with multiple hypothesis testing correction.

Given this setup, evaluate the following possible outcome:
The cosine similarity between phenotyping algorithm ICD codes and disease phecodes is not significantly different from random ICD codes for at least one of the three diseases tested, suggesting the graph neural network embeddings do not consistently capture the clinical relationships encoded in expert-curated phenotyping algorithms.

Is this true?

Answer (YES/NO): NO